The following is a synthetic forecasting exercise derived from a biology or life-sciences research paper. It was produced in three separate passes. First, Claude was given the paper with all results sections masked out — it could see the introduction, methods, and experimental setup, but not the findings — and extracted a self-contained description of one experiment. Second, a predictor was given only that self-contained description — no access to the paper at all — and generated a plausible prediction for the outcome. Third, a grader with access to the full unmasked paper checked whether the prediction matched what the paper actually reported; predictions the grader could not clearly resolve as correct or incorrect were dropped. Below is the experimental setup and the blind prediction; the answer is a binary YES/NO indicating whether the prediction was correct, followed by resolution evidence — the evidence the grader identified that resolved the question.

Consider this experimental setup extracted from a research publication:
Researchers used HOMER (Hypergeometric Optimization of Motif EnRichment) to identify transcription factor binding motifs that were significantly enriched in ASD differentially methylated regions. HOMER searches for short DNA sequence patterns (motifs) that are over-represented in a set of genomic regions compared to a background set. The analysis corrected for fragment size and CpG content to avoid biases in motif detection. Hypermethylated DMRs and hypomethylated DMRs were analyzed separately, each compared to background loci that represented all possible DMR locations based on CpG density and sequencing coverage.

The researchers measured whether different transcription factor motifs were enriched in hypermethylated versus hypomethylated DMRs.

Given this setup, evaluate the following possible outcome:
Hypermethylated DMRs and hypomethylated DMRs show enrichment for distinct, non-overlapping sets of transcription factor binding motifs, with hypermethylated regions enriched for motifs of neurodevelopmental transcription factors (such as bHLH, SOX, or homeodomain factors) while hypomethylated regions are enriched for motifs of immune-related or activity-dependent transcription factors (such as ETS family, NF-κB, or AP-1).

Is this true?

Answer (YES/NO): NO